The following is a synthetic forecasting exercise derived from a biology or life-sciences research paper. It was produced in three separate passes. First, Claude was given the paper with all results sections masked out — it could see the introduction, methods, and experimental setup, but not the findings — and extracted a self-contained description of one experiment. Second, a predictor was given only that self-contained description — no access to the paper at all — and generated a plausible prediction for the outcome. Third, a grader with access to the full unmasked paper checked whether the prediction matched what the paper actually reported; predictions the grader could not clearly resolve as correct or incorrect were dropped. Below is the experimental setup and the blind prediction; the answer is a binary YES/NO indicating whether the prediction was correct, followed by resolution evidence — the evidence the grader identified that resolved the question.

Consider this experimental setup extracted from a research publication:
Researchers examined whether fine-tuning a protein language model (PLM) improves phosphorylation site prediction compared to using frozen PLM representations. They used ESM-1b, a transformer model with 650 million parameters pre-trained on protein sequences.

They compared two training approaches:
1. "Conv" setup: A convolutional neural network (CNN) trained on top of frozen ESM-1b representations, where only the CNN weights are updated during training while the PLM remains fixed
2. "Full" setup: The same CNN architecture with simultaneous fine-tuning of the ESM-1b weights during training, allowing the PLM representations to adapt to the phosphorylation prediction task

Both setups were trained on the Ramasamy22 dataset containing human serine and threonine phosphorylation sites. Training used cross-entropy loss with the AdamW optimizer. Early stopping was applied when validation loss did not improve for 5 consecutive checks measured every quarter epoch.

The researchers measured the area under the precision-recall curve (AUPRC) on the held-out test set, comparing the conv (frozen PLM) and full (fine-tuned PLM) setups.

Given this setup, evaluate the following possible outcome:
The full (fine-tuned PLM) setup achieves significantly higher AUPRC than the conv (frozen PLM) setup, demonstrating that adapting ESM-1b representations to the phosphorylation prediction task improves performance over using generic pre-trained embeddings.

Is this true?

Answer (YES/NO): NO